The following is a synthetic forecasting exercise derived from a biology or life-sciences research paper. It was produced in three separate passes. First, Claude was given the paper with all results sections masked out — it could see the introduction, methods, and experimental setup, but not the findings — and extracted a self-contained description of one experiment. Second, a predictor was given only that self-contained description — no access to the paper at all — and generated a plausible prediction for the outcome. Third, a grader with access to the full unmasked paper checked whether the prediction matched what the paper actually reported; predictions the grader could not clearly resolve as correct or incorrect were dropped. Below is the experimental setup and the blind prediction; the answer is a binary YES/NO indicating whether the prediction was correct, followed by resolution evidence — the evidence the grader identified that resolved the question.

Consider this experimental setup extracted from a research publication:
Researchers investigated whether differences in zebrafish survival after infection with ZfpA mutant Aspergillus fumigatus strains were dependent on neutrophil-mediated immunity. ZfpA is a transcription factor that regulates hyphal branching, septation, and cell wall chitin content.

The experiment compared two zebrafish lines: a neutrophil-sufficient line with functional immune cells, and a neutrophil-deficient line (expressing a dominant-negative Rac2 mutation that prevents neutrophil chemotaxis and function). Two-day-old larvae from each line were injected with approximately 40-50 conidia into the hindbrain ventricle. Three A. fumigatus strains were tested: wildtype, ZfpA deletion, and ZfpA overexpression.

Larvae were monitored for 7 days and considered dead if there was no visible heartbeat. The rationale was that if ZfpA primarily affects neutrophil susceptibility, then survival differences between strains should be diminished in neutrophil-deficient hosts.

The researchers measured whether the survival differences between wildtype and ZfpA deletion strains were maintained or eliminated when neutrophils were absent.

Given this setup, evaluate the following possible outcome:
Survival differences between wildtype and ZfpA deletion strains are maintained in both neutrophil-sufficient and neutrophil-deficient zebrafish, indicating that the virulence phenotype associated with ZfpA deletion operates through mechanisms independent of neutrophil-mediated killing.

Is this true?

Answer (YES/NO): NO